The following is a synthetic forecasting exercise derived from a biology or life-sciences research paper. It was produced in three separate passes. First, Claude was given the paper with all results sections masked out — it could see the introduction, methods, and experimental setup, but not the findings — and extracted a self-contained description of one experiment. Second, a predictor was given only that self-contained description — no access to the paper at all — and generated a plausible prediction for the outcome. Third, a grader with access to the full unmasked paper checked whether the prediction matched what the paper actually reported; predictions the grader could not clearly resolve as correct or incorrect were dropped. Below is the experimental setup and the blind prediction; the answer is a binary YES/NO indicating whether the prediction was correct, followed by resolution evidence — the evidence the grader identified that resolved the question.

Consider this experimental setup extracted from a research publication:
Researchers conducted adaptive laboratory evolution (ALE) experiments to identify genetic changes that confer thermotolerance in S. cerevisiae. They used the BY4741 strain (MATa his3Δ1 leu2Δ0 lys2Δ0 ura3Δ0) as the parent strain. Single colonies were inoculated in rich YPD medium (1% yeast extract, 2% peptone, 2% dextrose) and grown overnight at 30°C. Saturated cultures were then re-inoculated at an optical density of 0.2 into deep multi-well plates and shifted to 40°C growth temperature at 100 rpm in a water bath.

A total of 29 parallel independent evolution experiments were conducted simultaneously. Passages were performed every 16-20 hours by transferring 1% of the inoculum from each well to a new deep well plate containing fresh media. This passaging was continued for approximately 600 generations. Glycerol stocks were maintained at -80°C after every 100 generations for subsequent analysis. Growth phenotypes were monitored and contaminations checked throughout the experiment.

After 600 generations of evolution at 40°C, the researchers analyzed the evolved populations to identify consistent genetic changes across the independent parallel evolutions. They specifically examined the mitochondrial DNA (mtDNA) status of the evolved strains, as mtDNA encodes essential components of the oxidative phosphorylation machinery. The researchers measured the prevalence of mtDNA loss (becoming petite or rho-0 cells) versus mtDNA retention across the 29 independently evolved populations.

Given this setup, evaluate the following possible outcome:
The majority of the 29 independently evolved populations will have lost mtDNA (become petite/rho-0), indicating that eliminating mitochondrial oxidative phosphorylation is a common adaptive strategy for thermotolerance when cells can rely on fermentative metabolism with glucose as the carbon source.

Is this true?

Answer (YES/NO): YES